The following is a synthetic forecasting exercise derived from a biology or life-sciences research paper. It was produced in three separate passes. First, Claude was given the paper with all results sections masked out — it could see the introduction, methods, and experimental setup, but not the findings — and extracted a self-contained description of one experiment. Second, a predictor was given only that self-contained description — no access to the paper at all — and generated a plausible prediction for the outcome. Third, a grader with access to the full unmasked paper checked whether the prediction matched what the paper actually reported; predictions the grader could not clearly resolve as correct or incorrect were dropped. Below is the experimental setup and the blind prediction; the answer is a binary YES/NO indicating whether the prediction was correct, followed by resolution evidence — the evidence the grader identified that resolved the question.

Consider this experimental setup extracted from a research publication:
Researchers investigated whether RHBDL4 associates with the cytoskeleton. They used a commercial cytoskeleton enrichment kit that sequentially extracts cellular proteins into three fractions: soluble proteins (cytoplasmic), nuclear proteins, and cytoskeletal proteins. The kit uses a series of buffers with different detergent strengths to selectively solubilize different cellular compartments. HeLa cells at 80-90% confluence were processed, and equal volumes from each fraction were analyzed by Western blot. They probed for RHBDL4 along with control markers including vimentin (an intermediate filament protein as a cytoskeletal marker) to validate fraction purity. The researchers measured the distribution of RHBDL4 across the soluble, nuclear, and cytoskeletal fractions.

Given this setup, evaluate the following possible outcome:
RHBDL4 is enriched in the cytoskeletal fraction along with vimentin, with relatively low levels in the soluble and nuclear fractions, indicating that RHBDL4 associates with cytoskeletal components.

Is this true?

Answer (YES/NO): YES